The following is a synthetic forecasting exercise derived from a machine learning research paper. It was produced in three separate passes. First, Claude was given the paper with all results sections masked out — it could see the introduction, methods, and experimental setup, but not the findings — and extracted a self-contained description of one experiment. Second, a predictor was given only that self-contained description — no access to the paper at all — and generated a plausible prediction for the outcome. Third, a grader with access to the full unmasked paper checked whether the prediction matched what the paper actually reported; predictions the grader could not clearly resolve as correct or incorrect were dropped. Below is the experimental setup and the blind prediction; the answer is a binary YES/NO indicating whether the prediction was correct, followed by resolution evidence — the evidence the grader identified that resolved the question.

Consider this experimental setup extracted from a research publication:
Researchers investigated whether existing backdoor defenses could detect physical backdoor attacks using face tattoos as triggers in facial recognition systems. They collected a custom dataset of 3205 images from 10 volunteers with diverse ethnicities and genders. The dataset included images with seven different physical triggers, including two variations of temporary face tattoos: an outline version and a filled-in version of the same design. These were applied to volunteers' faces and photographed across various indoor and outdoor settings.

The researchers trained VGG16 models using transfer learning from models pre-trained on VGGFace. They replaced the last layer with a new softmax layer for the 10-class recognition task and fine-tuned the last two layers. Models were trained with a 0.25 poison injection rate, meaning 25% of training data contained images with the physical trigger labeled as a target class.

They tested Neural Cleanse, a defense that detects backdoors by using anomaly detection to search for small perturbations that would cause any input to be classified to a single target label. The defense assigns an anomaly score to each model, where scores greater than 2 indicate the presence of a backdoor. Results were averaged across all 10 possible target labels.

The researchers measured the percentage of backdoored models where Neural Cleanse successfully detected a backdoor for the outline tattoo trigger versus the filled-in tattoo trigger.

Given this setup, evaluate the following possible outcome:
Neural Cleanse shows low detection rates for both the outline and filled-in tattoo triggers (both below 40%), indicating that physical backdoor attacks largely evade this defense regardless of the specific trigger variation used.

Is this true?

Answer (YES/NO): YES